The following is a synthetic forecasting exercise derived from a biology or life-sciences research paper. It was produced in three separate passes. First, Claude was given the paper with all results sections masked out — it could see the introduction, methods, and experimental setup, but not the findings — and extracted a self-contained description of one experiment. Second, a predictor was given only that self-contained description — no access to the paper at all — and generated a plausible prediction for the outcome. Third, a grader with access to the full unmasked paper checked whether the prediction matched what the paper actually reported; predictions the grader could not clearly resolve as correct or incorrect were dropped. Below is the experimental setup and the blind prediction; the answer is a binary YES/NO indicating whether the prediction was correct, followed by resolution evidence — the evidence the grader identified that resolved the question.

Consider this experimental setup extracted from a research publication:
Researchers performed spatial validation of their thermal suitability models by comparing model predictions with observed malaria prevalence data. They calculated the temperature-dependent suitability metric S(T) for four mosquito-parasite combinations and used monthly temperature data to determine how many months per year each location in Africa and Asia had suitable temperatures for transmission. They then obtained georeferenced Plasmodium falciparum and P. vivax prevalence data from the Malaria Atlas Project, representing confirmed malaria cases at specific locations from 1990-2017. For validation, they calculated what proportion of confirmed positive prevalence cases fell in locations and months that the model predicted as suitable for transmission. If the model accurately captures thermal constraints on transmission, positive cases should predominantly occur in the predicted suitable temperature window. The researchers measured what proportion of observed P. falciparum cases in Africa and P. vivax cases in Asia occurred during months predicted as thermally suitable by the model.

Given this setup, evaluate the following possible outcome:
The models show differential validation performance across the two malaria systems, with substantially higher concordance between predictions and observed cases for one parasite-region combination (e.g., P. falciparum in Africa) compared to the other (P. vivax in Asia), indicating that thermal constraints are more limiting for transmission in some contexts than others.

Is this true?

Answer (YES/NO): NO